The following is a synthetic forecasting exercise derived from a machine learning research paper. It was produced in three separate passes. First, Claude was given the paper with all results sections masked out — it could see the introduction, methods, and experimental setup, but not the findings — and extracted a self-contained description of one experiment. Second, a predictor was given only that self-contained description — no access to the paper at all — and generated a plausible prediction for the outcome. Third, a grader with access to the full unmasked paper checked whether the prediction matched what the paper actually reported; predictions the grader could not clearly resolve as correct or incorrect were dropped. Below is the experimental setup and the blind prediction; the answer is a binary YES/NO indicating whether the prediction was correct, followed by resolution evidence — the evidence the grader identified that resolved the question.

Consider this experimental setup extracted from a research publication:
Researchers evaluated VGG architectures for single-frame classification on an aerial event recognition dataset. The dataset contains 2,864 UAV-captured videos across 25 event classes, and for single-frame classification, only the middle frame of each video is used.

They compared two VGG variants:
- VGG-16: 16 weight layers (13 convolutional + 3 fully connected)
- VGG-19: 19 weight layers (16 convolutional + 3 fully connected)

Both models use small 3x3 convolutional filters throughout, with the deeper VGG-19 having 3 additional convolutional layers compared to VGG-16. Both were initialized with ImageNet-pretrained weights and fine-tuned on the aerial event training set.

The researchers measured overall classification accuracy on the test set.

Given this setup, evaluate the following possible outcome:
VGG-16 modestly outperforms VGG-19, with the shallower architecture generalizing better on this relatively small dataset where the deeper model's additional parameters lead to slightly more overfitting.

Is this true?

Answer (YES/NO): YES